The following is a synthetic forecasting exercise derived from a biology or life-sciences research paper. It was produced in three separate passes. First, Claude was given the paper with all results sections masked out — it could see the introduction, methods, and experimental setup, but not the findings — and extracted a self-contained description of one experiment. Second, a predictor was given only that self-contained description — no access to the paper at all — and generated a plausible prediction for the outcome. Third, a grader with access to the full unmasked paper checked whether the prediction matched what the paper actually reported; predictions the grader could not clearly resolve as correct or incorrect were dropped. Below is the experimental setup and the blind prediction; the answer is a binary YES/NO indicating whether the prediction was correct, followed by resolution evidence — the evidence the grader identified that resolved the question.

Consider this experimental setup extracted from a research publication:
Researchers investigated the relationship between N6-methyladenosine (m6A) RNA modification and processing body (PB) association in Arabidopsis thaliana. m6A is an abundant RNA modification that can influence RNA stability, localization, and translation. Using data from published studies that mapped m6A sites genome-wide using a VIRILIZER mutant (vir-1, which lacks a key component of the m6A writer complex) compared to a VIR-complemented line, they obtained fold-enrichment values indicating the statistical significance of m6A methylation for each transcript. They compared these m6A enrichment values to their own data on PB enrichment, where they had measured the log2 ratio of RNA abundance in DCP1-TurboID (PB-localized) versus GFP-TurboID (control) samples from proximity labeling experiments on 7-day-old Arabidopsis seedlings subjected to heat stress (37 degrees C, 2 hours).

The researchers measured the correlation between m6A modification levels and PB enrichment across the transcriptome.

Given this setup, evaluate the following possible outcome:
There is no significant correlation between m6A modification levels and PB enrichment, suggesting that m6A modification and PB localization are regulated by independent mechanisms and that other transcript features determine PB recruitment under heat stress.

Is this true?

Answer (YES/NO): NO